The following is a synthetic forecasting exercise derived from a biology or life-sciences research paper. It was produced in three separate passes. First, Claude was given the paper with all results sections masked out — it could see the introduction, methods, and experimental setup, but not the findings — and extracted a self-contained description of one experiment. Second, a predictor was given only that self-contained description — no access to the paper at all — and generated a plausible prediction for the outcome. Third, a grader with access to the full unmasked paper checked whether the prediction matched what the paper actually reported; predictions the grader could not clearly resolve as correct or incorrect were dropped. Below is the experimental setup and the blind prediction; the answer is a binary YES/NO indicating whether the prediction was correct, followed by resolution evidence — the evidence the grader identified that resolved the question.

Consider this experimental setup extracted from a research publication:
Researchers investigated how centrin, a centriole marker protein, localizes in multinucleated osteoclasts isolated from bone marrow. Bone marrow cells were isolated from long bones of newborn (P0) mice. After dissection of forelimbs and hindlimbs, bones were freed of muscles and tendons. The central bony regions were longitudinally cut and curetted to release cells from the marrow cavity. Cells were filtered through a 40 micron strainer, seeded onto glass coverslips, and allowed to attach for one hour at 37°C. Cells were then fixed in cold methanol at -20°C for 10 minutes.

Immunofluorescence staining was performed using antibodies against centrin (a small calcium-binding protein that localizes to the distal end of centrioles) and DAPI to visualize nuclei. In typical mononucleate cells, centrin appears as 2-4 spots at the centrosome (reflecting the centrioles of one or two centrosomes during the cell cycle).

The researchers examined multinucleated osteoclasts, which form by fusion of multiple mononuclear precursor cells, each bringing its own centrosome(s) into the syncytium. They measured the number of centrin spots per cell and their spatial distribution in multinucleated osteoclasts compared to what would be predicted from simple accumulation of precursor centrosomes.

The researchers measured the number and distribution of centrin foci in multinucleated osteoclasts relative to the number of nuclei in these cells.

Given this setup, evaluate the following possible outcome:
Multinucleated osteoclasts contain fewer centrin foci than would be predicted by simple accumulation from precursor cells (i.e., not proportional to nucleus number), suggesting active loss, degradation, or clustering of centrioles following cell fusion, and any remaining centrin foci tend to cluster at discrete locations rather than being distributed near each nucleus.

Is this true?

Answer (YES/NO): YES